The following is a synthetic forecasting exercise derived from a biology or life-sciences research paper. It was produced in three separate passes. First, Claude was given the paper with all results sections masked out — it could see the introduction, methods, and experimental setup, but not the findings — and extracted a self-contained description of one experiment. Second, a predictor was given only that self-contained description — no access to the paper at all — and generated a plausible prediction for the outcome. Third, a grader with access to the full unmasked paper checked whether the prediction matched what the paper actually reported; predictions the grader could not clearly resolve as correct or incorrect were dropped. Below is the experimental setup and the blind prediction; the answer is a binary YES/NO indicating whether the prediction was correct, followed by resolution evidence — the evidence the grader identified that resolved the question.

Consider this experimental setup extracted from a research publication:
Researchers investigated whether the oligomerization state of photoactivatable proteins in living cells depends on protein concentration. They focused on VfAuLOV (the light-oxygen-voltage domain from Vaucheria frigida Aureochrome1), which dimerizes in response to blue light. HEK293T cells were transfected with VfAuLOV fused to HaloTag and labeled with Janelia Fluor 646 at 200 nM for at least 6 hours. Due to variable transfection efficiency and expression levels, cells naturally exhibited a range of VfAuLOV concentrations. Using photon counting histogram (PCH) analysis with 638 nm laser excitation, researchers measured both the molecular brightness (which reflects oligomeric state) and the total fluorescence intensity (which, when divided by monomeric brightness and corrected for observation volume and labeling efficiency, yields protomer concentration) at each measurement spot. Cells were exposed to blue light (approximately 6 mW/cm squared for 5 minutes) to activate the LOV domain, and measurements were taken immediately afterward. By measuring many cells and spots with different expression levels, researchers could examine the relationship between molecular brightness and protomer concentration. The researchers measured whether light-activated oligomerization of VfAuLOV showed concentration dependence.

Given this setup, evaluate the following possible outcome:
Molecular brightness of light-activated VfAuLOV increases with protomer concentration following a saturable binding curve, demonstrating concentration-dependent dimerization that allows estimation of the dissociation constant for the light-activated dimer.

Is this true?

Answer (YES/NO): NO